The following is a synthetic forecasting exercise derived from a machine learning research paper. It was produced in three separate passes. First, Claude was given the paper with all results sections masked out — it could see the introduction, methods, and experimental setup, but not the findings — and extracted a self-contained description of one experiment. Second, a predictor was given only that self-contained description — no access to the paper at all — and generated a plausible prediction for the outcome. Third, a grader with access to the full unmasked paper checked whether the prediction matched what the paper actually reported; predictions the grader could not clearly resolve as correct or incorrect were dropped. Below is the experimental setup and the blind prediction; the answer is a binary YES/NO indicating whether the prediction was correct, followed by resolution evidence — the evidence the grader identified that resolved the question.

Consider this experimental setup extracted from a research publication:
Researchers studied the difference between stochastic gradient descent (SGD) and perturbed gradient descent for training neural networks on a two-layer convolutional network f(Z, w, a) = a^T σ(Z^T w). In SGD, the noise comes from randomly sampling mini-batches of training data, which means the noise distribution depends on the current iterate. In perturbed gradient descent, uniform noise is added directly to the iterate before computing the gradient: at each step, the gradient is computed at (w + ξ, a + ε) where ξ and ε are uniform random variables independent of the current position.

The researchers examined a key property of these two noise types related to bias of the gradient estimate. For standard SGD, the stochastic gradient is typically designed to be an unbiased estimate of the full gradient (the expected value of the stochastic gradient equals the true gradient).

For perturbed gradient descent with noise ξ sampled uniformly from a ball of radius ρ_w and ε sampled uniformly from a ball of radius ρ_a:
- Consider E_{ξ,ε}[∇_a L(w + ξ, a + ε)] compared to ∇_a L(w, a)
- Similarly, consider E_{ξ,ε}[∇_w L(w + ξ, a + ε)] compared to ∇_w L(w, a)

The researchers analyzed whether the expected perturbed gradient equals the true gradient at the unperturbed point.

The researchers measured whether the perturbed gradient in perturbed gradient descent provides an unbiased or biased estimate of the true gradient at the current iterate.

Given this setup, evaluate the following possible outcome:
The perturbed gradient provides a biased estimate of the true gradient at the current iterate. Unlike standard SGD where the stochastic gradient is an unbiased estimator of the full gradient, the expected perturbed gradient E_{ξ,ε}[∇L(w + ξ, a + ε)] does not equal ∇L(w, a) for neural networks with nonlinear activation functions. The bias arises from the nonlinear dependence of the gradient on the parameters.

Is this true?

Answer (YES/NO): YES